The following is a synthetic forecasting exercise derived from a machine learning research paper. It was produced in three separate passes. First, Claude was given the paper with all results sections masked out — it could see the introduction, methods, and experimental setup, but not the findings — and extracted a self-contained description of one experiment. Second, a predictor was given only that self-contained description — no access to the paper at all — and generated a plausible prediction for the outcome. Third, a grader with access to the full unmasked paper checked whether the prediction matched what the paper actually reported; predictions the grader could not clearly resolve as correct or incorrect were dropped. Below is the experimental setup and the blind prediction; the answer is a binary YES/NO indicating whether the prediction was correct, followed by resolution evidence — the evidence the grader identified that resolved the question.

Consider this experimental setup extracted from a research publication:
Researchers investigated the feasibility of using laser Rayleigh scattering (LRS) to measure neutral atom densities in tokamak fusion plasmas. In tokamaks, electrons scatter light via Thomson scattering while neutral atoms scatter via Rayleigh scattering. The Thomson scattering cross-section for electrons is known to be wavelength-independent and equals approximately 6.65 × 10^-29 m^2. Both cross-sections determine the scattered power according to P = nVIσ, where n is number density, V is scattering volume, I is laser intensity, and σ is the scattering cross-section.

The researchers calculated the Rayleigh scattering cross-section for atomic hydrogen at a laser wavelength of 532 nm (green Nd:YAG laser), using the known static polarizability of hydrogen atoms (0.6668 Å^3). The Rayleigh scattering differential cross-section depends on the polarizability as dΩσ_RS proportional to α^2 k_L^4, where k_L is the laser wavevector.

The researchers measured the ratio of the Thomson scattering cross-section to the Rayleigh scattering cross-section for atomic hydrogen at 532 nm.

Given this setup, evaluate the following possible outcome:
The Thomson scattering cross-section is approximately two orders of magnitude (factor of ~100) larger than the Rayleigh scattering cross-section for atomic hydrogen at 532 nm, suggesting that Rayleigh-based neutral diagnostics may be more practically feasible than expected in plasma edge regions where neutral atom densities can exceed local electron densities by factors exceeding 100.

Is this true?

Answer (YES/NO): NO